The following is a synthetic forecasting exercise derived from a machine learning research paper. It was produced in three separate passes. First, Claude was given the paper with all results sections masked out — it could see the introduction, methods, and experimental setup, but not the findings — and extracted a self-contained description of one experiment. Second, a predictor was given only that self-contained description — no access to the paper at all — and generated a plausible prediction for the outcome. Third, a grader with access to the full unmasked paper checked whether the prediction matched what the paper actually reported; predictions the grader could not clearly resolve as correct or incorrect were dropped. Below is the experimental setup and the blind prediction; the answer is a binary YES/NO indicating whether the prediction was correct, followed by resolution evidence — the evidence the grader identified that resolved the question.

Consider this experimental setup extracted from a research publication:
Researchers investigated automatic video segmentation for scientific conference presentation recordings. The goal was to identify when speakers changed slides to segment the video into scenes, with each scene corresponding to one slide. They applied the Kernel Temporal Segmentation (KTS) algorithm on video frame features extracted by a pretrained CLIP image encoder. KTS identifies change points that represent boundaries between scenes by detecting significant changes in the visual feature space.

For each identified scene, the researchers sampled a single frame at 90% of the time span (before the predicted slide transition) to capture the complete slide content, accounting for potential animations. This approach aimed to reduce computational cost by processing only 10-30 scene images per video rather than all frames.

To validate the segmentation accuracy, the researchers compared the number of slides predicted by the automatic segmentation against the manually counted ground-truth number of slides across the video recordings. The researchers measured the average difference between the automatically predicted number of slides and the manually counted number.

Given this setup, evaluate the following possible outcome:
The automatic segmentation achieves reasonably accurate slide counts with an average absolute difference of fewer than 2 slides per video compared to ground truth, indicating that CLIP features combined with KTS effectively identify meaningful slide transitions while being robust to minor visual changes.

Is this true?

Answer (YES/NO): YES